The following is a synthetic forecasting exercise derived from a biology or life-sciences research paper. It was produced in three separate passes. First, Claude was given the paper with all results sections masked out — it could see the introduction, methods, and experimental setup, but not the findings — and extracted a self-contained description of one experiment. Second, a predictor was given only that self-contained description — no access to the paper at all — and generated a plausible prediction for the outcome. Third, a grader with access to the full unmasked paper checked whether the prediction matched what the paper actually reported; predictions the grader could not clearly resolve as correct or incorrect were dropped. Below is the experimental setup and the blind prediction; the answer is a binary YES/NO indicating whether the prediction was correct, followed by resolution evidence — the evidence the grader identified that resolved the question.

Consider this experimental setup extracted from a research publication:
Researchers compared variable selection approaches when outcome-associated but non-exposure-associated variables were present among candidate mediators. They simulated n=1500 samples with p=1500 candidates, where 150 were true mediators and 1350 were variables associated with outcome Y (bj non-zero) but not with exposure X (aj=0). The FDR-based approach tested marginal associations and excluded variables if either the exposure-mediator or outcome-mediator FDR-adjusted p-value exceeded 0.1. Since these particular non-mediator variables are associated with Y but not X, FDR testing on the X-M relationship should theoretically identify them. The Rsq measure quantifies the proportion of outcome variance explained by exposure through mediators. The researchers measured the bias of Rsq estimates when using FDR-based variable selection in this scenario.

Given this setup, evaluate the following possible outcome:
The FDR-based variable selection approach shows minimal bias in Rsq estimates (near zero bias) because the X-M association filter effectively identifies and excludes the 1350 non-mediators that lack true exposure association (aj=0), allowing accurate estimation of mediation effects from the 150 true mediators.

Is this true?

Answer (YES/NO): NO